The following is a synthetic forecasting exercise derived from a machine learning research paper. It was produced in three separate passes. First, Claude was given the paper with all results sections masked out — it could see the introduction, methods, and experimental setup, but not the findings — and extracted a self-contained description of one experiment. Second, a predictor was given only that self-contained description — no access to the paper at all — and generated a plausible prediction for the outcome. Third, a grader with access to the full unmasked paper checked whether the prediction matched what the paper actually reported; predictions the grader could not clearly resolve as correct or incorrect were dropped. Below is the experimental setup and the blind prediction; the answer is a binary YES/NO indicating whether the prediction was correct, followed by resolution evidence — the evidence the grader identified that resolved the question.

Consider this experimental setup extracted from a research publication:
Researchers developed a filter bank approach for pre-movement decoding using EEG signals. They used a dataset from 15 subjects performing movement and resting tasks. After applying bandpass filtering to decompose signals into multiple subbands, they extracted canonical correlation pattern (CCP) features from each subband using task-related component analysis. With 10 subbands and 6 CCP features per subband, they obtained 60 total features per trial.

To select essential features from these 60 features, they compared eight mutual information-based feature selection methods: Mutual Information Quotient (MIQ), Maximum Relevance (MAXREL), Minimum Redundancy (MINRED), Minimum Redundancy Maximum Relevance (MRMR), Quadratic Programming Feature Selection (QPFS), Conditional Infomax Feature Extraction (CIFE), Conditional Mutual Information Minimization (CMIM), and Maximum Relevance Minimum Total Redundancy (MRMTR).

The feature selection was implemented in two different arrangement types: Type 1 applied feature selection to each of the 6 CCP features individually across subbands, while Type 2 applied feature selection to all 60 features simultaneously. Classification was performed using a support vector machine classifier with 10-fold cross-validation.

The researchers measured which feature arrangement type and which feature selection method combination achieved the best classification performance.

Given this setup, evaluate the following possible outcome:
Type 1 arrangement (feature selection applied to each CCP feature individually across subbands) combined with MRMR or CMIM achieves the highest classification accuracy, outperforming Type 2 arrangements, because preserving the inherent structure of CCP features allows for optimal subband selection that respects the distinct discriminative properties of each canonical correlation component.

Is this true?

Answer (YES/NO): NO